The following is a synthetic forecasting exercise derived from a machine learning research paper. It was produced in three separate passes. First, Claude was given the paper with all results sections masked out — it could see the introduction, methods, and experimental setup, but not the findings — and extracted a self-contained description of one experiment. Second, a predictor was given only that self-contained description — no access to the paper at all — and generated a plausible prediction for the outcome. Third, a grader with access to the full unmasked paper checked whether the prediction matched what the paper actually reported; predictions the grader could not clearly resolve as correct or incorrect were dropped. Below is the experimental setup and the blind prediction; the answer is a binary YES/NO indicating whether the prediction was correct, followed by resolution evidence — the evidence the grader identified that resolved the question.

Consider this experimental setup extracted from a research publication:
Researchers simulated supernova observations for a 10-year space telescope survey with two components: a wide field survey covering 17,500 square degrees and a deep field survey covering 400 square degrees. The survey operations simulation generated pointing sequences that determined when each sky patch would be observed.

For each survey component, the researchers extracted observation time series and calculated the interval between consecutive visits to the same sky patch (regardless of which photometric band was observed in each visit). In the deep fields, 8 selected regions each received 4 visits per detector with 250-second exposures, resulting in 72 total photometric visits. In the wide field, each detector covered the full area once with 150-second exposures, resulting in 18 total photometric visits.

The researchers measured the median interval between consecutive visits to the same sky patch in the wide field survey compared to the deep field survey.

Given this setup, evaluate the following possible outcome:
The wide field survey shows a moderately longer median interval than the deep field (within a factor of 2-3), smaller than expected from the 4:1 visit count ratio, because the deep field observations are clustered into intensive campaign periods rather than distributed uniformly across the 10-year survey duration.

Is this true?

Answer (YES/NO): YES